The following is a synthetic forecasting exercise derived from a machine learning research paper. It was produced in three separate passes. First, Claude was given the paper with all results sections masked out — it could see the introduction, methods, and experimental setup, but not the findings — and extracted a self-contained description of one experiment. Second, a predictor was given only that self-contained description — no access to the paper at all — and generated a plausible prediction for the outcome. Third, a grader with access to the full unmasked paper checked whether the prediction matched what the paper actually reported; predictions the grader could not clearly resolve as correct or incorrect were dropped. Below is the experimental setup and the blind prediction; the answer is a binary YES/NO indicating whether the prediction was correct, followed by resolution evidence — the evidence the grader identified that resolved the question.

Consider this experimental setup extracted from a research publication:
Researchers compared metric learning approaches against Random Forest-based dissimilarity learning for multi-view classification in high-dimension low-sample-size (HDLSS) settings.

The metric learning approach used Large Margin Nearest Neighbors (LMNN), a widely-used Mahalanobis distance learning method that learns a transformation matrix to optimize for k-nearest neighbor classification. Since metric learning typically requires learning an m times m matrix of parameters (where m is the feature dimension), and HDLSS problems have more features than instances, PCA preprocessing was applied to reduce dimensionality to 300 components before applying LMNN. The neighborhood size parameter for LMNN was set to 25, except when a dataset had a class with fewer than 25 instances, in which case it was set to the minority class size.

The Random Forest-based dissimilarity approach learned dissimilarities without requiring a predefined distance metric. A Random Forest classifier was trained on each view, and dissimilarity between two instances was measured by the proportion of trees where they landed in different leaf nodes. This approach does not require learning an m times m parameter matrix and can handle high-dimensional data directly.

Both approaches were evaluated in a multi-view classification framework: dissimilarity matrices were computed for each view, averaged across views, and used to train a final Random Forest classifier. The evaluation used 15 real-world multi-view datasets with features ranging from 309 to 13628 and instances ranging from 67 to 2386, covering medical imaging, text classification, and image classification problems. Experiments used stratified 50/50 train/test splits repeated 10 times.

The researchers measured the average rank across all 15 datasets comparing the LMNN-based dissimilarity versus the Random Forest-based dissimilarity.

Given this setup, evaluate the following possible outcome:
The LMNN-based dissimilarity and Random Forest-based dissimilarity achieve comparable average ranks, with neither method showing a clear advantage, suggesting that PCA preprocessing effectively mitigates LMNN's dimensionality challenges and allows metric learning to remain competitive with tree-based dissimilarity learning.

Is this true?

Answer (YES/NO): NO